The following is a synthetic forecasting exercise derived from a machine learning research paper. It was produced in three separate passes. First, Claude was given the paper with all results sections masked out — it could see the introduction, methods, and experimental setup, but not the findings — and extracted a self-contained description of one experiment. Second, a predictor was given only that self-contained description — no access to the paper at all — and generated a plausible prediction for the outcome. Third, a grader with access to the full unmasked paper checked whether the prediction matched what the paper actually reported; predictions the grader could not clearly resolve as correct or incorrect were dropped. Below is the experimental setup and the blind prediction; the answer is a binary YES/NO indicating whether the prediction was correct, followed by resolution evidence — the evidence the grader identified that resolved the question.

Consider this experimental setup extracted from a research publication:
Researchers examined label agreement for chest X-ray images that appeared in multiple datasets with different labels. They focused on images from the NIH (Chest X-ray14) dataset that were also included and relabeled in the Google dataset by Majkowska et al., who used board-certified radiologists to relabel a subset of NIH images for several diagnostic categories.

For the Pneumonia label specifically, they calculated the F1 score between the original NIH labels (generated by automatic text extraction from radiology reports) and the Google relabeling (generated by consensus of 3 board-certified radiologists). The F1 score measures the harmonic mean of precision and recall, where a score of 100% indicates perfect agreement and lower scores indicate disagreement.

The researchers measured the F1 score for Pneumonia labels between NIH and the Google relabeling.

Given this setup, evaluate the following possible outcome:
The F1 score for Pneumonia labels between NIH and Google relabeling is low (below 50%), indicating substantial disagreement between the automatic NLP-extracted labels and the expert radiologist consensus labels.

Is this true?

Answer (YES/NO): YES